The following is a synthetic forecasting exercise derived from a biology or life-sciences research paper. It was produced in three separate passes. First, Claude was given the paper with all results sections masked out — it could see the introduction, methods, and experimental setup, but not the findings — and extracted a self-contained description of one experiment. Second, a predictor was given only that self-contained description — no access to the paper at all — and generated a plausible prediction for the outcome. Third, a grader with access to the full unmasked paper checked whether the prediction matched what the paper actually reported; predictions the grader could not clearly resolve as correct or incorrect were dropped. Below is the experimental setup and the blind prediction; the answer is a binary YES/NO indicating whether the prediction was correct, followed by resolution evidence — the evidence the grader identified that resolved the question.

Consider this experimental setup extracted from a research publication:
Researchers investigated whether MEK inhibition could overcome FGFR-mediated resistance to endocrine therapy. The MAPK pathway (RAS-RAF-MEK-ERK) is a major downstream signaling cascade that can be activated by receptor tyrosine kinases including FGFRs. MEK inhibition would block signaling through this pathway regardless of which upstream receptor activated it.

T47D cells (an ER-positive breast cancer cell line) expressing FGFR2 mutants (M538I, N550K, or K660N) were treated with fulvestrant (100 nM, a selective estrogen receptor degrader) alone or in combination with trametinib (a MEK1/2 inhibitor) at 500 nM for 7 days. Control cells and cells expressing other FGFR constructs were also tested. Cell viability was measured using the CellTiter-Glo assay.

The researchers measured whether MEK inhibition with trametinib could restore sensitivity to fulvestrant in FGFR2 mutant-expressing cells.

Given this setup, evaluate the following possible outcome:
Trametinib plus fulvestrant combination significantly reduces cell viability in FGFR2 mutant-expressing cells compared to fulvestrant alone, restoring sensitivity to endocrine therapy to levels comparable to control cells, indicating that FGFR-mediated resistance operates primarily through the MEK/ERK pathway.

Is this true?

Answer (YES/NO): YES